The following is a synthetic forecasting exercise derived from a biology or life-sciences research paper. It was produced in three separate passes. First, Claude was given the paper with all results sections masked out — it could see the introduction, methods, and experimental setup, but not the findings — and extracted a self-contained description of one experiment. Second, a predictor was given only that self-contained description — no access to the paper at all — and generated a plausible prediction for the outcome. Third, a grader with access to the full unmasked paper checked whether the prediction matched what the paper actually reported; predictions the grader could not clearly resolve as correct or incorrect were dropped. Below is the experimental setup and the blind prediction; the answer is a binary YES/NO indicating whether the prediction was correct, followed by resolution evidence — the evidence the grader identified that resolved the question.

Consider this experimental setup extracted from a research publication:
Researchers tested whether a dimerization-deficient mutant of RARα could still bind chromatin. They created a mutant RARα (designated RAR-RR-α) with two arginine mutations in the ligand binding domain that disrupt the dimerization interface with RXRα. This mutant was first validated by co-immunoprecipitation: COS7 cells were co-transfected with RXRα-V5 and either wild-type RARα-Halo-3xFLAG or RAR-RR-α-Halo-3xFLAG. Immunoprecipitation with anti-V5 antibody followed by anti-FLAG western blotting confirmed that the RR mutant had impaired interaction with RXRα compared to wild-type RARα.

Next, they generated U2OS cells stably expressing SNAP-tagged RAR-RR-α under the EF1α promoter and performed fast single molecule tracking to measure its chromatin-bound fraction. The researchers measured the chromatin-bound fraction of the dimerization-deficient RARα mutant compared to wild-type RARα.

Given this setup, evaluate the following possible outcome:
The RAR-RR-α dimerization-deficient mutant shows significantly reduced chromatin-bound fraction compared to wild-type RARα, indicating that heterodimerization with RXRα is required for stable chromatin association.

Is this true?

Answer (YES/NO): YES